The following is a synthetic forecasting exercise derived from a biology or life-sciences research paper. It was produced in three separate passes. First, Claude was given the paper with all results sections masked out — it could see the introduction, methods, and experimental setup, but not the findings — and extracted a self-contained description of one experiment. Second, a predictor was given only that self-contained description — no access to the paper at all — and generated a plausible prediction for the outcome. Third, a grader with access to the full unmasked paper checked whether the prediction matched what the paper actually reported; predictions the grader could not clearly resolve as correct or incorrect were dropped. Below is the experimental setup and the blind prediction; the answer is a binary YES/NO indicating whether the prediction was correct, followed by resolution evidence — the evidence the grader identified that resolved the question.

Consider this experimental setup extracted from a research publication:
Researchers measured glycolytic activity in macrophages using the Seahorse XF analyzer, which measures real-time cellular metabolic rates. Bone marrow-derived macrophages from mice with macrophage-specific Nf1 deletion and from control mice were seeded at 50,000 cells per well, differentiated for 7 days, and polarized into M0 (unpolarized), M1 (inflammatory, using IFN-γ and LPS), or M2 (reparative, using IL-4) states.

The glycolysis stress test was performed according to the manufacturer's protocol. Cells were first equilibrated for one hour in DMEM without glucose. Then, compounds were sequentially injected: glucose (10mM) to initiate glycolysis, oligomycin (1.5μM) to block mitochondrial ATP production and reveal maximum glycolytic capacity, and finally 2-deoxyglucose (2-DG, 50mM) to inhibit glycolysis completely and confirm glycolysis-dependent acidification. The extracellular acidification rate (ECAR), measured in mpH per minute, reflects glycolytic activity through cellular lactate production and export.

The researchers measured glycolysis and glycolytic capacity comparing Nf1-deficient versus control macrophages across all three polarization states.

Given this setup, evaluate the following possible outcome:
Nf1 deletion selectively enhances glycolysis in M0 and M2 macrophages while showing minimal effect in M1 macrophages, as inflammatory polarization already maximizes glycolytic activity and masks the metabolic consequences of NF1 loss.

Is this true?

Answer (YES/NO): NO